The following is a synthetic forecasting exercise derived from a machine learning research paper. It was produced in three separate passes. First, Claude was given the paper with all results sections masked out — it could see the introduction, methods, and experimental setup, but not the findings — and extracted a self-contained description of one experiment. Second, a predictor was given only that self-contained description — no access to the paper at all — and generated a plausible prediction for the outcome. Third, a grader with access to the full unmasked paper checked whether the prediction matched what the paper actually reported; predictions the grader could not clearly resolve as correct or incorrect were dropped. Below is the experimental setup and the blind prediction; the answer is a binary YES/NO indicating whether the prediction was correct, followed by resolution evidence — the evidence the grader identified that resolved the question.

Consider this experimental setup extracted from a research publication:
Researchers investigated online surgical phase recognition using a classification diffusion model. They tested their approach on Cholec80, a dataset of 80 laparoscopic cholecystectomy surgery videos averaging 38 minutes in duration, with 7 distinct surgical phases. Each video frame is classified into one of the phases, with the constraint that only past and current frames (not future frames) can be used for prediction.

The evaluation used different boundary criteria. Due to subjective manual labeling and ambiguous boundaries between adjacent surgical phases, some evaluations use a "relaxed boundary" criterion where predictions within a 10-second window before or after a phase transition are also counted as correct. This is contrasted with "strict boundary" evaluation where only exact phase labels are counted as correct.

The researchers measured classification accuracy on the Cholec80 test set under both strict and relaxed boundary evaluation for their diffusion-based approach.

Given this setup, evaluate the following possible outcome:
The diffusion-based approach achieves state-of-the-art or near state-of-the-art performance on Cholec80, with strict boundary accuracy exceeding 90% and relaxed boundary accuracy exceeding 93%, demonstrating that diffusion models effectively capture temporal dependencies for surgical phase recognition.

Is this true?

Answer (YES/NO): YES